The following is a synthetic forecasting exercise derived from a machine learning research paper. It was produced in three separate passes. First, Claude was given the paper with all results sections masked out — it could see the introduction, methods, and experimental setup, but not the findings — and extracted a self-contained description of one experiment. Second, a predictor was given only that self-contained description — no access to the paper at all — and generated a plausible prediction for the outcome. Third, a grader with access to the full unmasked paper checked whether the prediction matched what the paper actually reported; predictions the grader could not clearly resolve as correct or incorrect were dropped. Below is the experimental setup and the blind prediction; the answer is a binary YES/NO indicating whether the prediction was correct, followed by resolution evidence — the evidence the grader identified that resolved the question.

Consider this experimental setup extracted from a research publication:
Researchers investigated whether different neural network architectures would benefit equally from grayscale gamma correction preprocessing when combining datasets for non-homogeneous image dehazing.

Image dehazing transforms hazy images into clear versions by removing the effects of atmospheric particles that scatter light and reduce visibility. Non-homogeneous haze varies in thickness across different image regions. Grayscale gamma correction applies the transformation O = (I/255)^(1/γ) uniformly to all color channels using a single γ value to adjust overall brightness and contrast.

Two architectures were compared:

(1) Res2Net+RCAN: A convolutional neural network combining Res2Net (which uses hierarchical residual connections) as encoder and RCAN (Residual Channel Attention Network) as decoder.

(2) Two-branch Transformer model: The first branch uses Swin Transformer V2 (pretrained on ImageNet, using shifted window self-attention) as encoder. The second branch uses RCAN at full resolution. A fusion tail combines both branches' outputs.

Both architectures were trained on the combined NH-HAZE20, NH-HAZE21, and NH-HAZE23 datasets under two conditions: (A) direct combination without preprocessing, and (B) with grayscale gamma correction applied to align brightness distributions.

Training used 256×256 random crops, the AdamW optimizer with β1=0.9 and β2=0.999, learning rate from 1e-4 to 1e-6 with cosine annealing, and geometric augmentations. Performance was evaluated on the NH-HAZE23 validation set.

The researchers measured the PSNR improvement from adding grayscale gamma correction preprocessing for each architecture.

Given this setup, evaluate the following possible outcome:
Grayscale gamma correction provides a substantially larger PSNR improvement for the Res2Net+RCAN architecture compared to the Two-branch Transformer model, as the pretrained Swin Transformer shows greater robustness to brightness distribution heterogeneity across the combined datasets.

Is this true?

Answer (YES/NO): YES